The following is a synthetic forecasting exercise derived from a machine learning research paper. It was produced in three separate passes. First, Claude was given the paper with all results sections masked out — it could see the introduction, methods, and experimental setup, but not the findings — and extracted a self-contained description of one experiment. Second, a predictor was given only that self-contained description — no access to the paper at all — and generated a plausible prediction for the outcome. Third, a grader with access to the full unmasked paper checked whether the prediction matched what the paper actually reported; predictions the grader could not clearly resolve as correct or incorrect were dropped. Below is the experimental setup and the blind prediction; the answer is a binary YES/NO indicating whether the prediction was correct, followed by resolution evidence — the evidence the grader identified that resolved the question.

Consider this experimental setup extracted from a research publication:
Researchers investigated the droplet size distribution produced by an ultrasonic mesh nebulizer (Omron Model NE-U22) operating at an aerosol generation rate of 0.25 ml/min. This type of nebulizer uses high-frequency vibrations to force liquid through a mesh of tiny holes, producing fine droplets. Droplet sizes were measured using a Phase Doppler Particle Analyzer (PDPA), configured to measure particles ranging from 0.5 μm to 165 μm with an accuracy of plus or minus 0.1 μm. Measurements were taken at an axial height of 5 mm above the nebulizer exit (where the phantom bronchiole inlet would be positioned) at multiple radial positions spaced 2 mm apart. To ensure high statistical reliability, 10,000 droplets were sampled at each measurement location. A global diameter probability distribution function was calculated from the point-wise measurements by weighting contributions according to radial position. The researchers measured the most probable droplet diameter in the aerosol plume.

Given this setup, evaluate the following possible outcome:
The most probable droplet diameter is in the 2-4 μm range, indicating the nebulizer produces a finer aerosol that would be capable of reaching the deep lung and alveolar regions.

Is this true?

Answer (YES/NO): NO